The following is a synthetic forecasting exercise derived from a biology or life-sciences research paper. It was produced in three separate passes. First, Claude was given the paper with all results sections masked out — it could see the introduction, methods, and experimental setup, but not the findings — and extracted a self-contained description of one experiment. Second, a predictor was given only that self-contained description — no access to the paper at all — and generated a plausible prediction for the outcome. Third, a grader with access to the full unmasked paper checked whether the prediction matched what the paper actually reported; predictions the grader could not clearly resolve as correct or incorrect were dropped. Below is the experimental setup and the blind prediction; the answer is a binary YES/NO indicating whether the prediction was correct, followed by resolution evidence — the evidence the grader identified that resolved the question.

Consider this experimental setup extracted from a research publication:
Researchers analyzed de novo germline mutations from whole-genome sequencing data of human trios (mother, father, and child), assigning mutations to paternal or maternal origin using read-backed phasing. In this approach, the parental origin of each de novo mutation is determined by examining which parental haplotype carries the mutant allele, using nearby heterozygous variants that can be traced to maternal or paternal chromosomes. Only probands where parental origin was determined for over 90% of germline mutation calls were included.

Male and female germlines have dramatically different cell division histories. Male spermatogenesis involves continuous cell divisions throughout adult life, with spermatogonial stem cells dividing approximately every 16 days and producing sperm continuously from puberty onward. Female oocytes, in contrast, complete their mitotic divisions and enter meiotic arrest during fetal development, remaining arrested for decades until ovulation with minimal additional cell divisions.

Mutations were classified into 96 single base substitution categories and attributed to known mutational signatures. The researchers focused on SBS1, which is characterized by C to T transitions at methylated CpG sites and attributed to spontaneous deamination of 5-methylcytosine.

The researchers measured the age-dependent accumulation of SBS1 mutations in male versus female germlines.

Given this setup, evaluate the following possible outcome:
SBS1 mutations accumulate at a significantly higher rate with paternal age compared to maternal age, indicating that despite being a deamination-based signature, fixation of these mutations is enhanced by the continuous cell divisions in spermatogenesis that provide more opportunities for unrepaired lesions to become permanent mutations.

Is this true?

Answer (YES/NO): YES